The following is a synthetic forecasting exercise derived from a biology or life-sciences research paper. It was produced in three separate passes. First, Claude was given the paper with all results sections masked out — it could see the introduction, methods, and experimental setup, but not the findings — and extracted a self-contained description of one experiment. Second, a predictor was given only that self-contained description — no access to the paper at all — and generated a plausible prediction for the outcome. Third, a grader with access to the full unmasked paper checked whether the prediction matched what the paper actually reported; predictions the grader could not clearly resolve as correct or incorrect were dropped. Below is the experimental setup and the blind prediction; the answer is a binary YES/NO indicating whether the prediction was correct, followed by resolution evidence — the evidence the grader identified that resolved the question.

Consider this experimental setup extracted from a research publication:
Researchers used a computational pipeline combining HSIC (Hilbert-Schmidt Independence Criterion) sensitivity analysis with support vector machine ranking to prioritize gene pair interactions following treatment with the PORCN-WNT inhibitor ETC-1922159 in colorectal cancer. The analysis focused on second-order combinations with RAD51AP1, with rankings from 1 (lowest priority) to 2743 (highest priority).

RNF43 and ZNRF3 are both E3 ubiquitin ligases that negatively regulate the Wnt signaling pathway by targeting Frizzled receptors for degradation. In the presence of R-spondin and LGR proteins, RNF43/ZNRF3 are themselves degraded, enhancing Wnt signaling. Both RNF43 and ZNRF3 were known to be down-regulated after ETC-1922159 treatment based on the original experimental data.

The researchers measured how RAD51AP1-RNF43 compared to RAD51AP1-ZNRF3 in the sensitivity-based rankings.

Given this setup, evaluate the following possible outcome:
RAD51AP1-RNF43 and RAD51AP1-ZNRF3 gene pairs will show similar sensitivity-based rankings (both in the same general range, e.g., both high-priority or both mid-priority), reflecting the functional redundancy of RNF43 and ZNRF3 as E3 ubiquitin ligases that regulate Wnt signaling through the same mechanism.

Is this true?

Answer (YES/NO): NO